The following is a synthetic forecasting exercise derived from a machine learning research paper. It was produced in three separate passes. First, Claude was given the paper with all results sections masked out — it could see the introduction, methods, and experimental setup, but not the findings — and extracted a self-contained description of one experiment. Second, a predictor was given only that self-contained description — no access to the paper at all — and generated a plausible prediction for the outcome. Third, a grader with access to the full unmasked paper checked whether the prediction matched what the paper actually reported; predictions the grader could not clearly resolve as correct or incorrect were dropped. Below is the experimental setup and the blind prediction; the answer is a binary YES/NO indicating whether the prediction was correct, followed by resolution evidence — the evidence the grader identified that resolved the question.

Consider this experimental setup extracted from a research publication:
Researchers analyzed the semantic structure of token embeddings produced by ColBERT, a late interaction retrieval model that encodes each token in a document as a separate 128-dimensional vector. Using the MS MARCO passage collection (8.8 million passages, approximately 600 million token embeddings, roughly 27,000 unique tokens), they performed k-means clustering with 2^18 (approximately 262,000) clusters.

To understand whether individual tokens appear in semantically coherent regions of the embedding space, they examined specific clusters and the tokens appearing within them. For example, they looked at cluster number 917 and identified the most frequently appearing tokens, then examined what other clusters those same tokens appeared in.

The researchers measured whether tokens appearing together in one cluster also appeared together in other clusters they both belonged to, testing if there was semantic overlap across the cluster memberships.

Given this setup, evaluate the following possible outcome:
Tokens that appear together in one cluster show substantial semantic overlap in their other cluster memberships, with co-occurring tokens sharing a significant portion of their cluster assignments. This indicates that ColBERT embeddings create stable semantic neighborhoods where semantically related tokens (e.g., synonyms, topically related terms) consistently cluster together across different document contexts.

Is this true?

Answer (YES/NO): YES